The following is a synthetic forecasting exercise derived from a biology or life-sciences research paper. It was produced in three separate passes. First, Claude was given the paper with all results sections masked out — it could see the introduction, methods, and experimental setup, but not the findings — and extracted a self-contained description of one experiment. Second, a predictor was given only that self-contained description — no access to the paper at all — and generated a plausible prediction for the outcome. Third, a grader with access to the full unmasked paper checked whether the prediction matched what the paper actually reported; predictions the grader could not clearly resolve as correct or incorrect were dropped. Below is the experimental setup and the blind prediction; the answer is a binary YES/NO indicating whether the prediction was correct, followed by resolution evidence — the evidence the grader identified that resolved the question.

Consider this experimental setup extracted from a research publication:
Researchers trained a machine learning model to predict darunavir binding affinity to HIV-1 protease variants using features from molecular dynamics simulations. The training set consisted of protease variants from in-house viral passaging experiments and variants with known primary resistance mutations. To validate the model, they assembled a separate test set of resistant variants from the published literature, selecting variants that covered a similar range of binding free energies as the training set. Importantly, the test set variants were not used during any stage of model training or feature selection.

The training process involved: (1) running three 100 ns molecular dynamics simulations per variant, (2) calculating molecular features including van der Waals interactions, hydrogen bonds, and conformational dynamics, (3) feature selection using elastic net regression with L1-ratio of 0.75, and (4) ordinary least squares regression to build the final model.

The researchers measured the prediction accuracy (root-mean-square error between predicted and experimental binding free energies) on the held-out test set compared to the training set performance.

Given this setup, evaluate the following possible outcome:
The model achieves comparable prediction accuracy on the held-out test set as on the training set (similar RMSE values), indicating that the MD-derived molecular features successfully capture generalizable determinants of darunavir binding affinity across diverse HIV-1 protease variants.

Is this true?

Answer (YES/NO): NO